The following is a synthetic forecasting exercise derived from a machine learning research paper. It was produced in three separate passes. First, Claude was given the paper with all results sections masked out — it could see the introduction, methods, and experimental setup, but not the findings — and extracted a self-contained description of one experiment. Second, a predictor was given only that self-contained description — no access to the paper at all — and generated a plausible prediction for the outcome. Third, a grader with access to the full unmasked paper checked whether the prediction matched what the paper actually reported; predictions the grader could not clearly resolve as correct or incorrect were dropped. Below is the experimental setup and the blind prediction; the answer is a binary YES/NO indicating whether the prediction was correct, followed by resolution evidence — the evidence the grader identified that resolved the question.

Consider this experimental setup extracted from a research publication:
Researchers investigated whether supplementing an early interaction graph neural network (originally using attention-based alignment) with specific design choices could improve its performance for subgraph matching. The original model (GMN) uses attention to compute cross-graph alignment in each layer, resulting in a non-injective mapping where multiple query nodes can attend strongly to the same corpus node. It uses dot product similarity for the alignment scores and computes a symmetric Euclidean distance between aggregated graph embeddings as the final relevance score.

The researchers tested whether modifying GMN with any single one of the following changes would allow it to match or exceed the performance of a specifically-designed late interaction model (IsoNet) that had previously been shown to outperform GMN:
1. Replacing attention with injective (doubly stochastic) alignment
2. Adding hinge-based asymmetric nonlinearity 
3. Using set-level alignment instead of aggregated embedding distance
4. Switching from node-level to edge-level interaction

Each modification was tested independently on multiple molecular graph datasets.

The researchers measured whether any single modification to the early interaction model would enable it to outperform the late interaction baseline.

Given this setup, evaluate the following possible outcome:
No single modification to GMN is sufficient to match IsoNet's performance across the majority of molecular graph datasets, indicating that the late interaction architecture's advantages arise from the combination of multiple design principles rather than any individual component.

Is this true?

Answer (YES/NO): NO